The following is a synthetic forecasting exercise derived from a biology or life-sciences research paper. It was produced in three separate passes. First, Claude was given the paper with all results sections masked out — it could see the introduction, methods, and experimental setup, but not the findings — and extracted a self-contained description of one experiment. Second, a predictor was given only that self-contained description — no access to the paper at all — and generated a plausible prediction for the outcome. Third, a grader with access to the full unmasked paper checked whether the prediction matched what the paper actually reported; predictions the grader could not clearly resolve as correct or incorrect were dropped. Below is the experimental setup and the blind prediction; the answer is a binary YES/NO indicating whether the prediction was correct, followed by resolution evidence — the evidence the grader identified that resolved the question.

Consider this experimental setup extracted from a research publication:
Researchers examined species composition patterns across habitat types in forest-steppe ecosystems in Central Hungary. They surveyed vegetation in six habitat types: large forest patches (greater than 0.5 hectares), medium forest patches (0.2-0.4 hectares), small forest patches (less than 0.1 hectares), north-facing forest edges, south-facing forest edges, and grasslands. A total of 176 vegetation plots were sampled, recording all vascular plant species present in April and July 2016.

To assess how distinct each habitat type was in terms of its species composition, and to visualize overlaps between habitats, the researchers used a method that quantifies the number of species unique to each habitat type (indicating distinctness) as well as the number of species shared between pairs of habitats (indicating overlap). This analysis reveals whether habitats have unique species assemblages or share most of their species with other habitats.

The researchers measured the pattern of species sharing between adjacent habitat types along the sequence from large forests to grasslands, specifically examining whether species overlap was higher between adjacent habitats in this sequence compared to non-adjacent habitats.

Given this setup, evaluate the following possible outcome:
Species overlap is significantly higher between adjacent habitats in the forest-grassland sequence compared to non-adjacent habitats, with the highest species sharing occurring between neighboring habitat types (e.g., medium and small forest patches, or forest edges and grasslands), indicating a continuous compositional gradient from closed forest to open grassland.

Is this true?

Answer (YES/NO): YES